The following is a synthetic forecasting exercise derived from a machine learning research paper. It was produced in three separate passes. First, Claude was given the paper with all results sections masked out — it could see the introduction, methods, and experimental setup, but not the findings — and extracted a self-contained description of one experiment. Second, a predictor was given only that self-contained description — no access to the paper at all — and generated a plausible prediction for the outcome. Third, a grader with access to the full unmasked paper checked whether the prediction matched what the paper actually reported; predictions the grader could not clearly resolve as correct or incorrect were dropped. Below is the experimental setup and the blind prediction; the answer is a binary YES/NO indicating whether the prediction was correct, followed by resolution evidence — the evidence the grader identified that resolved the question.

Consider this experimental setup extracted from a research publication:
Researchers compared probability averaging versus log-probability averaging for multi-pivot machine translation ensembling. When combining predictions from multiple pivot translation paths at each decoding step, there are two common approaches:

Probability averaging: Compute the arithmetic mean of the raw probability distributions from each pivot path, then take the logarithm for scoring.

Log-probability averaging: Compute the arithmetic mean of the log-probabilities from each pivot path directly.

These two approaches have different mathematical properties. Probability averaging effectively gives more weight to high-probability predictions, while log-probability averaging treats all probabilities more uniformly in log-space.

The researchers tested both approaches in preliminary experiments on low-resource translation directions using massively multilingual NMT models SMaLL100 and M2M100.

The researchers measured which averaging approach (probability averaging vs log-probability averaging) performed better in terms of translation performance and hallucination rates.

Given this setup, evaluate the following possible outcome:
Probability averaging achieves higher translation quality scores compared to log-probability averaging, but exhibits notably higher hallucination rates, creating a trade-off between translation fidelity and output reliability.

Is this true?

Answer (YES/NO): NO